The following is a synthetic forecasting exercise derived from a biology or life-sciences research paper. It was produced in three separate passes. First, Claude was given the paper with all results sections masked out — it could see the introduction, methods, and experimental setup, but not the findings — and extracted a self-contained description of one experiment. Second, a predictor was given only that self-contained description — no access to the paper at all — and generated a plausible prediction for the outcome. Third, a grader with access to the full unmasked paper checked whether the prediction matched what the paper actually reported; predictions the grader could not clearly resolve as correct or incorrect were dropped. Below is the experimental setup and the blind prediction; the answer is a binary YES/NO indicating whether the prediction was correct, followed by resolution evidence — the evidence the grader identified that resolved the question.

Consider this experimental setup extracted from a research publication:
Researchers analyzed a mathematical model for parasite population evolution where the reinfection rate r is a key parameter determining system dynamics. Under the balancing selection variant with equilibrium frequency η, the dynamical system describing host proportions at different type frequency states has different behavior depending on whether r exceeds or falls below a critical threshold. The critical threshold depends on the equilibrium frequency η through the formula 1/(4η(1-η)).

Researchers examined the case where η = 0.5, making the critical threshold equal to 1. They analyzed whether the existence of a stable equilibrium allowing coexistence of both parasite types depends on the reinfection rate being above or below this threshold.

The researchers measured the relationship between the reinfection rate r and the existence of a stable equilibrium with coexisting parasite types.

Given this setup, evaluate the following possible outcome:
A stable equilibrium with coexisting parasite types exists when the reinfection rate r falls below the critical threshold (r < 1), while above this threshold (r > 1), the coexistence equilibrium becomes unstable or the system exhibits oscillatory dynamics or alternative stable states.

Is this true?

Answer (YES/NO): NO